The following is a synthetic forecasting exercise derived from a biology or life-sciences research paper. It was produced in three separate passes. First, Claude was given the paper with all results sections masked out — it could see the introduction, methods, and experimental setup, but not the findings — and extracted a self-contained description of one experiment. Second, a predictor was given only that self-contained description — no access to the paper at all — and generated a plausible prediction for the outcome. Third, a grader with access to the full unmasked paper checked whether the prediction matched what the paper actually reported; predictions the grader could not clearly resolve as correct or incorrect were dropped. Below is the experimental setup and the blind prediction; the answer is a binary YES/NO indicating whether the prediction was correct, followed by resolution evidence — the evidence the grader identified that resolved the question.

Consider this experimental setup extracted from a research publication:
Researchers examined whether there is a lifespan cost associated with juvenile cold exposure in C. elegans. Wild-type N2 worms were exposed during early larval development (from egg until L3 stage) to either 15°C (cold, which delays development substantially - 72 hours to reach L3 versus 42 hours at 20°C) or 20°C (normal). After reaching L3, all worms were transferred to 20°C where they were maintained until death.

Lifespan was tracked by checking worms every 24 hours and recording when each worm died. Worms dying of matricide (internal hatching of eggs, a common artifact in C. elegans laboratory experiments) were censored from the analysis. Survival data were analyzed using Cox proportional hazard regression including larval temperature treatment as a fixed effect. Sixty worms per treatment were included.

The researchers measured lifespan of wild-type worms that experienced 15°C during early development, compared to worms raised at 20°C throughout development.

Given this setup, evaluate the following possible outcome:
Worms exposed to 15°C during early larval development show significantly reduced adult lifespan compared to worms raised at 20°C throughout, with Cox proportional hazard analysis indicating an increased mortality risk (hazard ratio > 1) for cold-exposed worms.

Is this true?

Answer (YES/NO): NO